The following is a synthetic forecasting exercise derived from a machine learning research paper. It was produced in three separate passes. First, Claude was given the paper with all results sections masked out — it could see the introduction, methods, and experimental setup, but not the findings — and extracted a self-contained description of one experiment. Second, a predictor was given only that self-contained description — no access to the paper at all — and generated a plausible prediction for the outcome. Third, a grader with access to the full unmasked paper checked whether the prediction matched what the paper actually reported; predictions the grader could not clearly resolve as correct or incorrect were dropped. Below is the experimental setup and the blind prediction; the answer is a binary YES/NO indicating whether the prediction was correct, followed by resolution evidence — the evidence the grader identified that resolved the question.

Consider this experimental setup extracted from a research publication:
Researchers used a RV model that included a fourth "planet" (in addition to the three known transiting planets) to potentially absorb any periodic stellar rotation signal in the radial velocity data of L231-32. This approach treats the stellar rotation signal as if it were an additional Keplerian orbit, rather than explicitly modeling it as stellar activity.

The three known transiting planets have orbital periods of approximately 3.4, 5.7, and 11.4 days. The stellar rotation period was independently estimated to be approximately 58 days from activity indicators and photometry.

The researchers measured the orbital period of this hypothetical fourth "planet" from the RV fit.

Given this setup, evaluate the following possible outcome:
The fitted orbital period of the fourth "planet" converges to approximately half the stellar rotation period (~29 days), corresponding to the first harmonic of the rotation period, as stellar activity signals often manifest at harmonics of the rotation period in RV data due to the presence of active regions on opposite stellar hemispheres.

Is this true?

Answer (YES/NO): NO